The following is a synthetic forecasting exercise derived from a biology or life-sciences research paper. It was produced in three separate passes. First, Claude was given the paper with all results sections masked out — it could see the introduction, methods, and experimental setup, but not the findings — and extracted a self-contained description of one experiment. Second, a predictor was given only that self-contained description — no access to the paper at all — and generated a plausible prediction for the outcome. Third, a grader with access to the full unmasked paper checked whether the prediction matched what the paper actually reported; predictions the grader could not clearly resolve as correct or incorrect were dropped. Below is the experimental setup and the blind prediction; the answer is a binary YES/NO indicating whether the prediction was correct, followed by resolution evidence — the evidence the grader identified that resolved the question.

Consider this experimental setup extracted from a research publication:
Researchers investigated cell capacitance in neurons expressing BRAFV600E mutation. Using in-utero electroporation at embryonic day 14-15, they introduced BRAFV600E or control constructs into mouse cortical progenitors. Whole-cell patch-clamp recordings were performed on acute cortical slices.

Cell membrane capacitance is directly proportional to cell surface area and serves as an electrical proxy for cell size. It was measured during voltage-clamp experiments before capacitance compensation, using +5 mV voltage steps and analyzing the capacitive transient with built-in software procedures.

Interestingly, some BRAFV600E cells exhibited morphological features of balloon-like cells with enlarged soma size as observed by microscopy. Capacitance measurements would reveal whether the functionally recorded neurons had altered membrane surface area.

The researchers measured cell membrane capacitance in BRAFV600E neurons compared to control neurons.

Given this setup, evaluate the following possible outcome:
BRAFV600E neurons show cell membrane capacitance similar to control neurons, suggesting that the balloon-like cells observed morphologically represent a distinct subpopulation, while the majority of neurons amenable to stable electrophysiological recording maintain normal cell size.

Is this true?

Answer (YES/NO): YES